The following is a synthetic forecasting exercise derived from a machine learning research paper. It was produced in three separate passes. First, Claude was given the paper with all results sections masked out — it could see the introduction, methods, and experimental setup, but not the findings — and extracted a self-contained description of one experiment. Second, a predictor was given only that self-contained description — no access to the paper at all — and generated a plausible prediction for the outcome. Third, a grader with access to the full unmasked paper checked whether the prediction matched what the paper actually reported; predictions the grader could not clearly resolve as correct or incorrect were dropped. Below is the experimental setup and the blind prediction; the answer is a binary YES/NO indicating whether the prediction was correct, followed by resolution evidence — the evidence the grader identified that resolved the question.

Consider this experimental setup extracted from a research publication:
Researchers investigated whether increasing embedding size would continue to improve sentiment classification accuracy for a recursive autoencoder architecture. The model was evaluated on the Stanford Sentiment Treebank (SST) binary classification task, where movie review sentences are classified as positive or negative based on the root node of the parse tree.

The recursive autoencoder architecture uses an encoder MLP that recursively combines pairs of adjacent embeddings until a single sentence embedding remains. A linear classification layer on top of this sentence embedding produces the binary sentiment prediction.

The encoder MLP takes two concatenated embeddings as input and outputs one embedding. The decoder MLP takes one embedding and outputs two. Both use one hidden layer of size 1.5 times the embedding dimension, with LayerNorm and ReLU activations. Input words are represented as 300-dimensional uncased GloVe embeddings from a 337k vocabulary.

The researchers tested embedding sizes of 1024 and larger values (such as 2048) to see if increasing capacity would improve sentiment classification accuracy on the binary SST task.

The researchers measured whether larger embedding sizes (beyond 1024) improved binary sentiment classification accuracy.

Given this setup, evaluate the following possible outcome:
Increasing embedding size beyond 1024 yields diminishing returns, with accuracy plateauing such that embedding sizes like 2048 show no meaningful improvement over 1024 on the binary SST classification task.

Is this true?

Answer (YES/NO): YES